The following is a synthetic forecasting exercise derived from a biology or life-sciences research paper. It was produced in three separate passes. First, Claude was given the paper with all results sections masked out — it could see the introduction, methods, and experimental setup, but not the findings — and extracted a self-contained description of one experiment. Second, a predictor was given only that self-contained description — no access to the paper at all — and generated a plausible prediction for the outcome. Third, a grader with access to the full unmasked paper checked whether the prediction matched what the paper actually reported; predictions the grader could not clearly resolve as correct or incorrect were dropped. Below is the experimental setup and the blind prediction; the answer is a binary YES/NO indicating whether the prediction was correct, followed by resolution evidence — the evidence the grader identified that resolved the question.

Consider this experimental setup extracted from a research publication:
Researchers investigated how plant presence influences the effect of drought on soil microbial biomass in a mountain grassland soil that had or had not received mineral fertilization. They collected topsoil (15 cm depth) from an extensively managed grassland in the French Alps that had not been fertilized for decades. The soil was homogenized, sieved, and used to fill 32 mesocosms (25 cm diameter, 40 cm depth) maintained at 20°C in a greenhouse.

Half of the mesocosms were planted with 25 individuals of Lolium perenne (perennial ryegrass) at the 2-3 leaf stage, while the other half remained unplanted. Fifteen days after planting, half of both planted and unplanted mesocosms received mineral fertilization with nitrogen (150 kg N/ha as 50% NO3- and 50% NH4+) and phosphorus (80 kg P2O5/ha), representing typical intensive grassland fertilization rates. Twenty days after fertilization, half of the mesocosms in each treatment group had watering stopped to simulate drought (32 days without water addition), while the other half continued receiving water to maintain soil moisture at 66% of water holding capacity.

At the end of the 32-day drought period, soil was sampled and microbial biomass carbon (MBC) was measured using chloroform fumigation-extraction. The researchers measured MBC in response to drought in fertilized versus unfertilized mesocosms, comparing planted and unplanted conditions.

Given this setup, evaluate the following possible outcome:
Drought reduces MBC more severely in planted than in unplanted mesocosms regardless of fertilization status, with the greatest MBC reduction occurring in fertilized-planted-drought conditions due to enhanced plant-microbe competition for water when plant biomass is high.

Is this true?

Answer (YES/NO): NO